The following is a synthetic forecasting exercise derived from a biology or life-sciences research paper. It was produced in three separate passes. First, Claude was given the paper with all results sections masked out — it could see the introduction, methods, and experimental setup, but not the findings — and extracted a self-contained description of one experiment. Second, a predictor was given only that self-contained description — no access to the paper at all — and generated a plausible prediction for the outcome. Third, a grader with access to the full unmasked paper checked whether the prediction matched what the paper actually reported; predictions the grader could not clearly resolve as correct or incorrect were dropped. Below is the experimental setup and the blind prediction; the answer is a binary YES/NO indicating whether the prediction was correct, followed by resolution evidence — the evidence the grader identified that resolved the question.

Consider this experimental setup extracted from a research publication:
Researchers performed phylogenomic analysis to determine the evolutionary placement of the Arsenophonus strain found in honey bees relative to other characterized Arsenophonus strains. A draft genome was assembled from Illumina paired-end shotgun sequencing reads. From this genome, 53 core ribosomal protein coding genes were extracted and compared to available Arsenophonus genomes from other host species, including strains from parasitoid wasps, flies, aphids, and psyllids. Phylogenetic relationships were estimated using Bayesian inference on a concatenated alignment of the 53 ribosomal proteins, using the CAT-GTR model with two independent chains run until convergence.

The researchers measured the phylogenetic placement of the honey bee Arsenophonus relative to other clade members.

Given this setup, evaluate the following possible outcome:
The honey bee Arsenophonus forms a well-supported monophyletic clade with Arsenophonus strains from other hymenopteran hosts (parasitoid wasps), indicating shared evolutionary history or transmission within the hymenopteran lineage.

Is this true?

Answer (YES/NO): YES